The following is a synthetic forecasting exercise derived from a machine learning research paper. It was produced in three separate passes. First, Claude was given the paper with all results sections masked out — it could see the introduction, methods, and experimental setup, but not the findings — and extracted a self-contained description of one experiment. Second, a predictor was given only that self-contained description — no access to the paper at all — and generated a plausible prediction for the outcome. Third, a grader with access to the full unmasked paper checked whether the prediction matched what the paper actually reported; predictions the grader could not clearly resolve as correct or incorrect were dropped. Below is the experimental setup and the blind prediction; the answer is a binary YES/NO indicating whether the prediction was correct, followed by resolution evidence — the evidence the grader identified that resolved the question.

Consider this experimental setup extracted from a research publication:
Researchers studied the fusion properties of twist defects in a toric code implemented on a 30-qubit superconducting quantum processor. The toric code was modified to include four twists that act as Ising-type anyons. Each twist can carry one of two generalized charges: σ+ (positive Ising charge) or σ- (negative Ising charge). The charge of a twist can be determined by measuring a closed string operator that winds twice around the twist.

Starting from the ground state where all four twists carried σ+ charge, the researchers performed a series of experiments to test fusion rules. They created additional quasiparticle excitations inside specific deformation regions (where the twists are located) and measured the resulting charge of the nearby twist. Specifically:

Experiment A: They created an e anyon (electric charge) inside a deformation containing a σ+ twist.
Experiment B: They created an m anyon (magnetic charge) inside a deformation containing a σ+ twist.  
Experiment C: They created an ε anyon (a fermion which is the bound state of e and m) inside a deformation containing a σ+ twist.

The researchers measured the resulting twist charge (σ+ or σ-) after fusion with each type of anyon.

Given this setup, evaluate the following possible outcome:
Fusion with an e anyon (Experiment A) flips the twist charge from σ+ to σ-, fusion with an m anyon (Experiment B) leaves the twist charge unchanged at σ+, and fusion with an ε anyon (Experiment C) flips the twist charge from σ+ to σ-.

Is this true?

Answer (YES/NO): NO